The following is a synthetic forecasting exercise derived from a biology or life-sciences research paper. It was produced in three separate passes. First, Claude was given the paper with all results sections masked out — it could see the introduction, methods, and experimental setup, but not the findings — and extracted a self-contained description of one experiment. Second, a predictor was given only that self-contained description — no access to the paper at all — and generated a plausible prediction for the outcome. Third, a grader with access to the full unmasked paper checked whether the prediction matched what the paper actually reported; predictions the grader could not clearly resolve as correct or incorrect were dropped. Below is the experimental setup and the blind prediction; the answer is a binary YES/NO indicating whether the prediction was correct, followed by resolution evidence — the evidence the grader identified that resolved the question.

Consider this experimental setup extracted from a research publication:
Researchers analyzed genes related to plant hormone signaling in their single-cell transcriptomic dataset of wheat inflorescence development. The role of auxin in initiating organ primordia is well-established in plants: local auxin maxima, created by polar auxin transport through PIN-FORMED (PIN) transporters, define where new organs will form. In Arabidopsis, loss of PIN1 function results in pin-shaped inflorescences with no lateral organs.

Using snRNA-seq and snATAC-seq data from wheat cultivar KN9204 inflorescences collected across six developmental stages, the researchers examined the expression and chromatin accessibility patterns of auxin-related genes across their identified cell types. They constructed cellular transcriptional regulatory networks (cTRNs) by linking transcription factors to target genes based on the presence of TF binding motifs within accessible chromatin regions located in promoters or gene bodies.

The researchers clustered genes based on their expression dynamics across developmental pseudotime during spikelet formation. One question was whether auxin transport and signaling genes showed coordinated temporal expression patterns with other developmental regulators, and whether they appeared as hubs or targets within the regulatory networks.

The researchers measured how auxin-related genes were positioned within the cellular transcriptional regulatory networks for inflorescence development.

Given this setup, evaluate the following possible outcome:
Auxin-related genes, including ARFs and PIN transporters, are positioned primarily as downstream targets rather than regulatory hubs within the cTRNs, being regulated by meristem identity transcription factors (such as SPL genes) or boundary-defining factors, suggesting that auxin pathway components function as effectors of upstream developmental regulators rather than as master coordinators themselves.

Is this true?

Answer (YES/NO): NO